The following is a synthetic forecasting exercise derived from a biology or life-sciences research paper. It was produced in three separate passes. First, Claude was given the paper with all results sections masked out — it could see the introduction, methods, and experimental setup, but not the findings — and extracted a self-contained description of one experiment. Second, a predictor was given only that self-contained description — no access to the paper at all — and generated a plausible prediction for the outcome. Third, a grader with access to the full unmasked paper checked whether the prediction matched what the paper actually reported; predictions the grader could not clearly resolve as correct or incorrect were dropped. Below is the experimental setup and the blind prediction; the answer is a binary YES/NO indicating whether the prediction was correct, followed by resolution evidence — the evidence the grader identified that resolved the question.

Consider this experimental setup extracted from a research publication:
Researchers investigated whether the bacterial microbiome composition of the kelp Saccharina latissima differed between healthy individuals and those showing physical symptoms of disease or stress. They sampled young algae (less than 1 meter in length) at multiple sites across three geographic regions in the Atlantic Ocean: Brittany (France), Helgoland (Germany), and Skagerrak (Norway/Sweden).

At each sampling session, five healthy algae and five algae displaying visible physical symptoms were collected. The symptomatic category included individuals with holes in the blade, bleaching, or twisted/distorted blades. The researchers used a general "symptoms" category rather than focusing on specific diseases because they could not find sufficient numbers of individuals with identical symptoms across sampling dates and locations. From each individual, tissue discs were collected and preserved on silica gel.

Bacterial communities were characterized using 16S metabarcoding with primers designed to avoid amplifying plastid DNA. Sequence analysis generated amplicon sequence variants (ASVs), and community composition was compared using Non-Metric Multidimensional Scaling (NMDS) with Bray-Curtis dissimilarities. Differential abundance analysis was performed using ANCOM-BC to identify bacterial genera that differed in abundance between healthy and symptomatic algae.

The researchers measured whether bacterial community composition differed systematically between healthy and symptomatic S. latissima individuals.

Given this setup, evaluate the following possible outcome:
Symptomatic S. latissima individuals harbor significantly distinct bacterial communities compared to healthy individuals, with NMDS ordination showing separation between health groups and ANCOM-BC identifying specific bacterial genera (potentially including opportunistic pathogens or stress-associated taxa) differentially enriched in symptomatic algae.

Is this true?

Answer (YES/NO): NO